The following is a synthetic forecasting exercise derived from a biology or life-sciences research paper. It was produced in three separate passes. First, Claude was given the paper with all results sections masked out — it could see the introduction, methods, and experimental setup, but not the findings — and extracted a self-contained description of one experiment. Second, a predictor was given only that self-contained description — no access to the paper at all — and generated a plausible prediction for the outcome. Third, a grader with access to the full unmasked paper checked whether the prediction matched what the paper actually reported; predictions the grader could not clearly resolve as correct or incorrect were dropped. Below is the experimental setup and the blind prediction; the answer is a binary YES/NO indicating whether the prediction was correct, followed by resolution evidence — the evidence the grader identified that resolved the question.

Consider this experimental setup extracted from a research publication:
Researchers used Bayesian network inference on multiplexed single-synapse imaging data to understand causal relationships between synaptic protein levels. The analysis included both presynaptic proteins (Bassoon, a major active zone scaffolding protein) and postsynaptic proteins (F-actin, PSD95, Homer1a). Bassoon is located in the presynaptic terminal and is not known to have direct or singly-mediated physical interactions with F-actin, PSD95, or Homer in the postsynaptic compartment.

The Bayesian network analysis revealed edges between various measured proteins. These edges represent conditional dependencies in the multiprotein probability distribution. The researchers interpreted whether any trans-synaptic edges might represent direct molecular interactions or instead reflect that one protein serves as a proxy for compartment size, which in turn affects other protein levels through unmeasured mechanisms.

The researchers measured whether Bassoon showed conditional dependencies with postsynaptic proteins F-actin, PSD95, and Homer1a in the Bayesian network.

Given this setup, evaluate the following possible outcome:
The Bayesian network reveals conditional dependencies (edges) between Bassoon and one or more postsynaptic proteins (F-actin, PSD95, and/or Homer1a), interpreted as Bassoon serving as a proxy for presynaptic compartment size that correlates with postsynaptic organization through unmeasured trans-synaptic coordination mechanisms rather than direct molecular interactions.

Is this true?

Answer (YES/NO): YES